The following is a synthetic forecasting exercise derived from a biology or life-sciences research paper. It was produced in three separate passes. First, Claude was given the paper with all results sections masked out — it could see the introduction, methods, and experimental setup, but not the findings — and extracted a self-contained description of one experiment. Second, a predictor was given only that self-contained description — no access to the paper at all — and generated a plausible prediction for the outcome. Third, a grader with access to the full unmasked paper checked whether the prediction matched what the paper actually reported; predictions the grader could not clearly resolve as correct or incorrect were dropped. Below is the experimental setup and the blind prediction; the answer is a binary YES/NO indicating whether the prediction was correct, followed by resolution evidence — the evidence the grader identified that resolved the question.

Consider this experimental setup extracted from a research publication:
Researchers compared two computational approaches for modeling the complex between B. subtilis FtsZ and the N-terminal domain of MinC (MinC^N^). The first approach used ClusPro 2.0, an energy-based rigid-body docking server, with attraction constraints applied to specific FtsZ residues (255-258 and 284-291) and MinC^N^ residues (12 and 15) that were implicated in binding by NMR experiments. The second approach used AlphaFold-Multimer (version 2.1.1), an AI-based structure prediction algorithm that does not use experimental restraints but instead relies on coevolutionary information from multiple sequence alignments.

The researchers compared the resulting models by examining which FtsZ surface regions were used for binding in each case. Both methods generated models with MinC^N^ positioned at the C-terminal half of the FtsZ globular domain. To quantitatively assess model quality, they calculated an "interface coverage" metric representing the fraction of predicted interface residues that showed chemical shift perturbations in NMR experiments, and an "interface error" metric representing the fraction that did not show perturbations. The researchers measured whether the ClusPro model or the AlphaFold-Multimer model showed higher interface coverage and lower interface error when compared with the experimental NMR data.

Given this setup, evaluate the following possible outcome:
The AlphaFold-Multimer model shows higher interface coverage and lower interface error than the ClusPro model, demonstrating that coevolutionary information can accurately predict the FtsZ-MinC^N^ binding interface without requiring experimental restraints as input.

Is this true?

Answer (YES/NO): NO